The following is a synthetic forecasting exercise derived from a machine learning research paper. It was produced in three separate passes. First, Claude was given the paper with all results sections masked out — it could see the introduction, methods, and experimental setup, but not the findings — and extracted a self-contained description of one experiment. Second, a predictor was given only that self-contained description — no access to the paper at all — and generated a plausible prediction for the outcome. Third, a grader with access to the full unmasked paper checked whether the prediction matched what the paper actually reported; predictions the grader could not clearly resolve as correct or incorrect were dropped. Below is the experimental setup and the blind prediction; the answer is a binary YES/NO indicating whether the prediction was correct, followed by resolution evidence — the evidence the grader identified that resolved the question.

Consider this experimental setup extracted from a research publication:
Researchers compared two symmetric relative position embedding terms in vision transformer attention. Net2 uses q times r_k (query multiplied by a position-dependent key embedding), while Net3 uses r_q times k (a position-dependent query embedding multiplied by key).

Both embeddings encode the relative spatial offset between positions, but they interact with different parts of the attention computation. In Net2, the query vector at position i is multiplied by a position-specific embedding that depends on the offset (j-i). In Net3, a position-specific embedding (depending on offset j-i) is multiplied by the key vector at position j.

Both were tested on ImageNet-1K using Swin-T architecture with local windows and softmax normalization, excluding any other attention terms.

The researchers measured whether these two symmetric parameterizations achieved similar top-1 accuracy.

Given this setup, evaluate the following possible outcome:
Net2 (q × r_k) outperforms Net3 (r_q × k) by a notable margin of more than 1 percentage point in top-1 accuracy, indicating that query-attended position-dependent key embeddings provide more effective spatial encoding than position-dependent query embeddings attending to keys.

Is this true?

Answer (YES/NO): NO